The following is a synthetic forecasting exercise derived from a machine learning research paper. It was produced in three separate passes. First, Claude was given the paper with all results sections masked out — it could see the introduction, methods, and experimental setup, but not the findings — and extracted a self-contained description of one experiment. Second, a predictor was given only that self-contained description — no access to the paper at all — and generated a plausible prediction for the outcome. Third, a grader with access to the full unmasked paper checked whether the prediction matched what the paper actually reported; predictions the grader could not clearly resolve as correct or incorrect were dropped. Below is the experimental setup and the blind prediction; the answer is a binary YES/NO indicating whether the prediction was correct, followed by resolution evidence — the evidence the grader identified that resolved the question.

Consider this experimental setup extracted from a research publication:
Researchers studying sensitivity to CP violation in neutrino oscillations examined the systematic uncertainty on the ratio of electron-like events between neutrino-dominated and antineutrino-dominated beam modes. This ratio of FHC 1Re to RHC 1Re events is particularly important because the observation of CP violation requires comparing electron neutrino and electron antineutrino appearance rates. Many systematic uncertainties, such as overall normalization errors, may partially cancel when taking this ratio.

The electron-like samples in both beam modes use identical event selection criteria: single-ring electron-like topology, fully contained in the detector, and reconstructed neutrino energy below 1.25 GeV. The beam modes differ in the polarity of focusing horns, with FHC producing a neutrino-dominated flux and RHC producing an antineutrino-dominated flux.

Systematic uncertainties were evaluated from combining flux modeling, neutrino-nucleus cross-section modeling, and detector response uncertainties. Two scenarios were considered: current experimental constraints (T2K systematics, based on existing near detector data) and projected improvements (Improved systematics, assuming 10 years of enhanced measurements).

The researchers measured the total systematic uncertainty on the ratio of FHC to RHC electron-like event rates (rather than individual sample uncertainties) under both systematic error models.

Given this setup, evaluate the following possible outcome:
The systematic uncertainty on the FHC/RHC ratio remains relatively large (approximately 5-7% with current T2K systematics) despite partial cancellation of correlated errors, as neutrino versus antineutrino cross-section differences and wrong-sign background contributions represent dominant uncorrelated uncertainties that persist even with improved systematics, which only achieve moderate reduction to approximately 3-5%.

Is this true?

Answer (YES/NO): NO